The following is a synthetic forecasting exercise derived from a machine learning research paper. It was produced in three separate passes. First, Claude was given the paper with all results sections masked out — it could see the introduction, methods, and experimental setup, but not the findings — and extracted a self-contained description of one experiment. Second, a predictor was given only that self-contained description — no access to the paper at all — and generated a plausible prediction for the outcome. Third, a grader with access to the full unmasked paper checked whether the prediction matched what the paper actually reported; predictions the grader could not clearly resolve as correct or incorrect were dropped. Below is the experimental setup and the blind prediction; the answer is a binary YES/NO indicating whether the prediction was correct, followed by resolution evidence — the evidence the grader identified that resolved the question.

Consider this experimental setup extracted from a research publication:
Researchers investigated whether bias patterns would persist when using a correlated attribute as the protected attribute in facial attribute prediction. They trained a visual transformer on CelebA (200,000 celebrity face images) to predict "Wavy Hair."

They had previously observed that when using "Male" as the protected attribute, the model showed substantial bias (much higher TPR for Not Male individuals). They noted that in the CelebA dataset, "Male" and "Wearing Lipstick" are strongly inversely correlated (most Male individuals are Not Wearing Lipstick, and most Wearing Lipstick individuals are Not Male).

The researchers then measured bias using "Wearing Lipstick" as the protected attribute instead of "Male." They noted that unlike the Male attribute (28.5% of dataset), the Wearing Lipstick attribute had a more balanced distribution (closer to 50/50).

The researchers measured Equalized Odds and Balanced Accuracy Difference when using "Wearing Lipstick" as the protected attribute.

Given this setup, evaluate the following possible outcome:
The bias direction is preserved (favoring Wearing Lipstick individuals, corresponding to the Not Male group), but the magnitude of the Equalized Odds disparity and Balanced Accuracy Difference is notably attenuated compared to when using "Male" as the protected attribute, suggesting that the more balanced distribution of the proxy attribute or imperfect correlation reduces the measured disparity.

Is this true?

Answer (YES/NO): NO